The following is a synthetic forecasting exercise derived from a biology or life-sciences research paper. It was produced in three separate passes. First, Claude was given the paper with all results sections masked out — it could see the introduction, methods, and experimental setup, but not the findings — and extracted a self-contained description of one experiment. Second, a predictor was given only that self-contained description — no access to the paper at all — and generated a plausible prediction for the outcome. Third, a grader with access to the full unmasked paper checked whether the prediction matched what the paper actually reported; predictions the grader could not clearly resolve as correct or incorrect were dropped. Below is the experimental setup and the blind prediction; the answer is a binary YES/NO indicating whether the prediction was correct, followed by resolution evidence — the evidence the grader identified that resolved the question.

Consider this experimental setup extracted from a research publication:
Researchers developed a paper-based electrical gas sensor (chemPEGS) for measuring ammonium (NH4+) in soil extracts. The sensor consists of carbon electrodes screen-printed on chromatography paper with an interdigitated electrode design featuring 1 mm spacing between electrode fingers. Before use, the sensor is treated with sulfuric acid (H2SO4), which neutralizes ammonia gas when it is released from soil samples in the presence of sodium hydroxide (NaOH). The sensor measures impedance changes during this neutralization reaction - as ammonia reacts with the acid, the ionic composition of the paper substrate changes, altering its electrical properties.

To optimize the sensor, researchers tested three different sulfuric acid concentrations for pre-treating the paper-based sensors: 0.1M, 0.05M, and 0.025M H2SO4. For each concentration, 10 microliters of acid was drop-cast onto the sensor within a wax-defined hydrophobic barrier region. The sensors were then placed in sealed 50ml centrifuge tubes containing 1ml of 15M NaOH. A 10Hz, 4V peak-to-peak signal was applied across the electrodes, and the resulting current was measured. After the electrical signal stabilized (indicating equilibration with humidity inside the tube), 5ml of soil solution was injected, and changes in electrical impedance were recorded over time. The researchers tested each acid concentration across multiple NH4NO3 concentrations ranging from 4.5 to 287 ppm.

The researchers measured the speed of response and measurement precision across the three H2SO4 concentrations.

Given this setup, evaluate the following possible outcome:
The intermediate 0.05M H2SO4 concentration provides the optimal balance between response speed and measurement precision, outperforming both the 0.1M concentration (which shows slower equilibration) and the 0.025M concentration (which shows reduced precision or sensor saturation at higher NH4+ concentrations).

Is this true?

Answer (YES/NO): NO